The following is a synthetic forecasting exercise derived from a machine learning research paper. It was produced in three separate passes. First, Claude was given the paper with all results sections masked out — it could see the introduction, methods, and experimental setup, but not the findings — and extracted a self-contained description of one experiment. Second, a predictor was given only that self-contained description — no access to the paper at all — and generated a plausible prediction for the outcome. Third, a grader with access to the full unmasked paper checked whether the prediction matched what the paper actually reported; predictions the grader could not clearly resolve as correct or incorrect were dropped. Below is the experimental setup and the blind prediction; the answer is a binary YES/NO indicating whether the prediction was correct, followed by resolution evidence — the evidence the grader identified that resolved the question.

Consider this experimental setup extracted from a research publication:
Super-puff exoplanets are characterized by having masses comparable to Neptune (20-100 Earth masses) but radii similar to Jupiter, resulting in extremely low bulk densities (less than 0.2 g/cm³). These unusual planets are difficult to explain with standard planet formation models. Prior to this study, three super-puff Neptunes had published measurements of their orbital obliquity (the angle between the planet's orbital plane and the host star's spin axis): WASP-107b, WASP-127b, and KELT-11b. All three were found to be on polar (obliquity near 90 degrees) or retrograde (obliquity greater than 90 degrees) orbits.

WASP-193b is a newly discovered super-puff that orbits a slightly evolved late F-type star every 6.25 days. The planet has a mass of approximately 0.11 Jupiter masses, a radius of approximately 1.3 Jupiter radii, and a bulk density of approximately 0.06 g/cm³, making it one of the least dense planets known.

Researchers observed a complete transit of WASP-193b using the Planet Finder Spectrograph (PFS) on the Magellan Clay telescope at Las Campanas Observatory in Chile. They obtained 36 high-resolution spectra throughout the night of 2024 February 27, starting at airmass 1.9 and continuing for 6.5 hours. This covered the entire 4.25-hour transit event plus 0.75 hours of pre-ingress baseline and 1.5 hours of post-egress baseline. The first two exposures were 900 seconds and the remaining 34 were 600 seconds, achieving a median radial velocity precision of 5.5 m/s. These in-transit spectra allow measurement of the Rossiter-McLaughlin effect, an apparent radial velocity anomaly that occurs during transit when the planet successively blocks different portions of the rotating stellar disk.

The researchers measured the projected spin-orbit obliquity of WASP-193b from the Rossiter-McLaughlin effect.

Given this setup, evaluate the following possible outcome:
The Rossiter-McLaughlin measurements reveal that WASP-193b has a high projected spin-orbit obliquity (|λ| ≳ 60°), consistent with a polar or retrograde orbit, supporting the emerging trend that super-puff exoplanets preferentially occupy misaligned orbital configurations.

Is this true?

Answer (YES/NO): NO